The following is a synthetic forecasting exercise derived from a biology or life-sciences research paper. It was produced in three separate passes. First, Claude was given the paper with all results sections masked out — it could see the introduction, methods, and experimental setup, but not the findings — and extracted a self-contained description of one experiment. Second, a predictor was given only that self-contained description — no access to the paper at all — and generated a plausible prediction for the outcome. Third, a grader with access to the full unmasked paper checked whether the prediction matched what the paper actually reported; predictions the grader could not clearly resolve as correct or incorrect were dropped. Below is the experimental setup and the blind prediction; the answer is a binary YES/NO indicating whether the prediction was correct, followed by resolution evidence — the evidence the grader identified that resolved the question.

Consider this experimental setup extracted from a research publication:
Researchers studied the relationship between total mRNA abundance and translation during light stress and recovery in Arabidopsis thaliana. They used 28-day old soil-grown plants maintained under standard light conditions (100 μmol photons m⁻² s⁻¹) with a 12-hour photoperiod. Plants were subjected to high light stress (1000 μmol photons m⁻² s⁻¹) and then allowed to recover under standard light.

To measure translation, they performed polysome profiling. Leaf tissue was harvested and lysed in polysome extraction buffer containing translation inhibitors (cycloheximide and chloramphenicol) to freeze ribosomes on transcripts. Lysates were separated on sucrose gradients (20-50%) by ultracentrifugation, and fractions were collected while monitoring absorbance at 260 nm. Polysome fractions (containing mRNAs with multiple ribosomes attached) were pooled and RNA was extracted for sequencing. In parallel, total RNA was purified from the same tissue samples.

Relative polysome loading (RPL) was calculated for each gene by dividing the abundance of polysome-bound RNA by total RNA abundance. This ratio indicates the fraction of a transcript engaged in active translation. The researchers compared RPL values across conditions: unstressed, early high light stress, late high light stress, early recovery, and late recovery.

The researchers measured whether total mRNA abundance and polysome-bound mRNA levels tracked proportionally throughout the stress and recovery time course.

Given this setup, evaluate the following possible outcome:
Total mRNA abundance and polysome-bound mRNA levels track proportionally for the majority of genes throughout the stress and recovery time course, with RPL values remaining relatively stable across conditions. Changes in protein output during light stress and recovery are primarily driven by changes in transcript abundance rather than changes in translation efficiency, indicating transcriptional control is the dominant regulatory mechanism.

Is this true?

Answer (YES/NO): NO